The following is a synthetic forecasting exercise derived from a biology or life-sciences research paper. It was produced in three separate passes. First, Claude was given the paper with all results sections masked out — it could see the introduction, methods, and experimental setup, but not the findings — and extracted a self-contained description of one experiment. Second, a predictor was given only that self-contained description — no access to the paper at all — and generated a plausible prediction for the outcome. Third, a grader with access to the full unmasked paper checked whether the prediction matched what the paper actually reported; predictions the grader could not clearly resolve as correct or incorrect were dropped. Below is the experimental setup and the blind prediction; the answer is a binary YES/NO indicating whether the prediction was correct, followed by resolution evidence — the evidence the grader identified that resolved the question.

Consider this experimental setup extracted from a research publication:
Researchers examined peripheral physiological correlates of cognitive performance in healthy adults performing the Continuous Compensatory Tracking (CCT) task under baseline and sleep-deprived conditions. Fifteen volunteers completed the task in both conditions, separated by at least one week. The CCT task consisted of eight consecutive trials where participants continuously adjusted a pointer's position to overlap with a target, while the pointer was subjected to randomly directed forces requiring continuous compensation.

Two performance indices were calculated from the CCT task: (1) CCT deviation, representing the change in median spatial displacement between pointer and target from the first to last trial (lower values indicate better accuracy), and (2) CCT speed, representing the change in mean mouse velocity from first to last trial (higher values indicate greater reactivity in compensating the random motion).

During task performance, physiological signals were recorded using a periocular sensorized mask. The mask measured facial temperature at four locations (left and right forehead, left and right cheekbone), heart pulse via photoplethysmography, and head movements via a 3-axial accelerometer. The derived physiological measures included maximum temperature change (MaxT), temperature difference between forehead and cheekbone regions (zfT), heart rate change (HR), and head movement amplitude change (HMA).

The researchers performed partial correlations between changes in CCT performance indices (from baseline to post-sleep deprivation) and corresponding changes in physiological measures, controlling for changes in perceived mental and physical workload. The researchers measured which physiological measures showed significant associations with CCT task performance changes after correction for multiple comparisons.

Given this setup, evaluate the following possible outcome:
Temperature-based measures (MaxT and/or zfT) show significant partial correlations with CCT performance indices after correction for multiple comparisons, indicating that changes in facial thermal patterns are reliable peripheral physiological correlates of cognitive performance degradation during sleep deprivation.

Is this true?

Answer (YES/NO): YES